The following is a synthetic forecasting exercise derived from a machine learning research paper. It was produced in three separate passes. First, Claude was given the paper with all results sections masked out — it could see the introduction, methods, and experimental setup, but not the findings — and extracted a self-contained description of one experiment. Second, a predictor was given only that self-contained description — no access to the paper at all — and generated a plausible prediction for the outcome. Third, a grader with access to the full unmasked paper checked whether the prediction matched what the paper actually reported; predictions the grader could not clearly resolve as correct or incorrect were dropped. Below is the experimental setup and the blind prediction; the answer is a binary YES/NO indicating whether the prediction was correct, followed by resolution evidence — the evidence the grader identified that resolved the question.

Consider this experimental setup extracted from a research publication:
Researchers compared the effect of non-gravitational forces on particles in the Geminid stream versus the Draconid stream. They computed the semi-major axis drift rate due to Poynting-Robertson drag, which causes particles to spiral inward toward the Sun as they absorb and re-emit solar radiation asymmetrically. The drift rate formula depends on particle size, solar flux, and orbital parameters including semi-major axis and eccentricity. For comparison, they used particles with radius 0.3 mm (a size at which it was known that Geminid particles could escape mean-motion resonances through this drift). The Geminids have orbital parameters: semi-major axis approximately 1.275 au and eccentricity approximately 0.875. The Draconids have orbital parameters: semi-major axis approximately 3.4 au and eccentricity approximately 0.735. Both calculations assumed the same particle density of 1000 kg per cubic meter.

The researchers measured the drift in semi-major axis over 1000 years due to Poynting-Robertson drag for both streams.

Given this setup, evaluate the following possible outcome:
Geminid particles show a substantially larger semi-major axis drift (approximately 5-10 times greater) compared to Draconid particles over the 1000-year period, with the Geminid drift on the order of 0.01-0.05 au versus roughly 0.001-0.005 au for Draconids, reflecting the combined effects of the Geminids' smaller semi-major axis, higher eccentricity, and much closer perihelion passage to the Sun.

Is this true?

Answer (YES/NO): NO